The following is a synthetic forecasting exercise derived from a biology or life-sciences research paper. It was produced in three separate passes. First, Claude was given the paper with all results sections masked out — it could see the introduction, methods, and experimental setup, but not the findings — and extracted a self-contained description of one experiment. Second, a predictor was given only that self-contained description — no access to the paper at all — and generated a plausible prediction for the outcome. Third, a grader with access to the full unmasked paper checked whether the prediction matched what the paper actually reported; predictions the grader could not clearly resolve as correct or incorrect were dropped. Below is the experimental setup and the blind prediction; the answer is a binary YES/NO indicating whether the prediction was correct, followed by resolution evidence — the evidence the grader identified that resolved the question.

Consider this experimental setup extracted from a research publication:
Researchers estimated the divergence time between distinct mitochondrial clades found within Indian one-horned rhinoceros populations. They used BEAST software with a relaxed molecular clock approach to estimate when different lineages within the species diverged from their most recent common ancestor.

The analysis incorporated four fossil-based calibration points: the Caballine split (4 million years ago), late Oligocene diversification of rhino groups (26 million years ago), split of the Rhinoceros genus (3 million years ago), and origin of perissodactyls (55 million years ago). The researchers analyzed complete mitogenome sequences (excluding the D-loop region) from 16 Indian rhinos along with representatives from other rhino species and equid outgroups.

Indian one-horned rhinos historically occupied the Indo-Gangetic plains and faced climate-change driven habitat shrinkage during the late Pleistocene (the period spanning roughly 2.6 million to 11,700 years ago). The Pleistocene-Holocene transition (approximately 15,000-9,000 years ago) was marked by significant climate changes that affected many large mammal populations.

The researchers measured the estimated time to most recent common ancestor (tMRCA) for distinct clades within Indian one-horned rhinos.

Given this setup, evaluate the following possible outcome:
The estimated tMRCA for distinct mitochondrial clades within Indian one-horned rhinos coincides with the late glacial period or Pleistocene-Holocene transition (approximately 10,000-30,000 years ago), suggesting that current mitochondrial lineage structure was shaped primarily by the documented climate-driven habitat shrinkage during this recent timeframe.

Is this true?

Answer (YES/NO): NO